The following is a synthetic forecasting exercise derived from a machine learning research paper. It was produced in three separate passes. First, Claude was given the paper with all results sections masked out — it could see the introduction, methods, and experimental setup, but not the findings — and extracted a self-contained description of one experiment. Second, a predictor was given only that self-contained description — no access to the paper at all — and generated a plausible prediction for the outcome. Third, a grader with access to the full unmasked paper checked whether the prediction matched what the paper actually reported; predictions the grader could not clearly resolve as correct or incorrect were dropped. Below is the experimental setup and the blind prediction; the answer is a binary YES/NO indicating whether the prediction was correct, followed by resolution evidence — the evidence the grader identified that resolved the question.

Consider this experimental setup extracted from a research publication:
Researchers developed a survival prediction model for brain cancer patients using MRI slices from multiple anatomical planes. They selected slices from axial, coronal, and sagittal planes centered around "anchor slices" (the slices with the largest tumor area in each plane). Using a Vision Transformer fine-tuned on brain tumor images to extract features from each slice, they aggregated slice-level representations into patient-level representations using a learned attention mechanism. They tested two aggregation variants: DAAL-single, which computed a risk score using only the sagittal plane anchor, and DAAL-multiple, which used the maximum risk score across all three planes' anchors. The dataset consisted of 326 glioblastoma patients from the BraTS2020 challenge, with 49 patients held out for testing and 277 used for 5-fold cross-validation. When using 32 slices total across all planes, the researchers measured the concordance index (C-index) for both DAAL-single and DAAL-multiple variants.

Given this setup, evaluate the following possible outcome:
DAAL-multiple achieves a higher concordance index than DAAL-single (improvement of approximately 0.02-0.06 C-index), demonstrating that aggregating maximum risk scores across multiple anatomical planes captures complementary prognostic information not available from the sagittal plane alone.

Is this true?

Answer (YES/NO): NO